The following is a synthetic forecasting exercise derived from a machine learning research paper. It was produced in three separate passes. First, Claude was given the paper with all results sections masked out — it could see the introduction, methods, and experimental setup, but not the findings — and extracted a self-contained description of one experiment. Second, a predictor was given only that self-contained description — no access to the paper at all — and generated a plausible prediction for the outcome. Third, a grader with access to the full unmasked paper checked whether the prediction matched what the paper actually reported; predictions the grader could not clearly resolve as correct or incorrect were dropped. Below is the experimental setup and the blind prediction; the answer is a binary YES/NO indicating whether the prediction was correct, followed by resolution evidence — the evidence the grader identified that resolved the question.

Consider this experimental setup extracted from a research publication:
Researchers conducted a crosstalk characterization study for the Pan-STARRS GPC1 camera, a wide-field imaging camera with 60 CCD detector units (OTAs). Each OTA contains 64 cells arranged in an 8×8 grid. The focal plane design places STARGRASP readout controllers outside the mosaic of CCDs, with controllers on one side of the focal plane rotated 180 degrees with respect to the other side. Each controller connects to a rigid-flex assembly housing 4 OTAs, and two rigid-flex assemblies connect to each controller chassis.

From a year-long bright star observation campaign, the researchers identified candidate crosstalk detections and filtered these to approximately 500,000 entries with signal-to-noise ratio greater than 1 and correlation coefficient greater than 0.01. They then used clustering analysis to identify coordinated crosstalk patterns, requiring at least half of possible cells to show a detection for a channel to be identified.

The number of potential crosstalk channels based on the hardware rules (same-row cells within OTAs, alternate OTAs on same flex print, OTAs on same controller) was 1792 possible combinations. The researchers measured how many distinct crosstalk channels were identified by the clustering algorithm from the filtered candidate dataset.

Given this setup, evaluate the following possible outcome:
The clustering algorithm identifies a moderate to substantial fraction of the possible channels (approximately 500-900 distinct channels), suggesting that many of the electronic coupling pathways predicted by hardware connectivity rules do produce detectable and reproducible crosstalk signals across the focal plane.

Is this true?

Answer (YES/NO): NO